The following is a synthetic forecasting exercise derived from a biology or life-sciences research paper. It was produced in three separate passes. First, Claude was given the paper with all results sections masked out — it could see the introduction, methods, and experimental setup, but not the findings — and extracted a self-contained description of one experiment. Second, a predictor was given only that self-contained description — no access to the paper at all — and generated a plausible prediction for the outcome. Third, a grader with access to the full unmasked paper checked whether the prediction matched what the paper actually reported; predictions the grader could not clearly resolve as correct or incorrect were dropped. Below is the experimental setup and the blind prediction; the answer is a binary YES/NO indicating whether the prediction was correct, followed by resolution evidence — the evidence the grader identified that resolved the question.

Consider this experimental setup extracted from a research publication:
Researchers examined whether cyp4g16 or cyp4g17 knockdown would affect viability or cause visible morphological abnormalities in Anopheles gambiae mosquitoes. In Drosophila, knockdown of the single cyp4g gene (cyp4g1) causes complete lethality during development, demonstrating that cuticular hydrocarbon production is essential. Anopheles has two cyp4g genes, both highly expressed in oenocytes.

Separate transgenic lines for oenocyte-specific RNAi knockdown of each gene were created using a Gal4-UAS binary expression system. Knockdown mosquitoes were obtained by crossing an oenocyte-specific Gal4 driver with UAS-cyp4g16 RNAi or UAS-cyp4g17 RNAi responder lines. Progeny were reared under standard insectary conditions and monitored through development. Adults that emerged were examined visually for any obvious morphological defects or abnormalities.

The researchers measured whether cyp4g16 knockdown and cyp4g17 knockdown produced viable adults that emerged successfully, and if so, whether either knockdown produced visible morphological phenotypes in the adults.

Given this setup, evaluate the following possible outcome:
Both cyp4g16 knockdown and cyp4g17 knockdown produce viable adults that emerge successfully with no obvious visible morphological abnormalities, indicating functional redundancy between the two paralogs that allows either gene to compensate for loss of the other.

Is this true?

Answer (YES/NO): NO